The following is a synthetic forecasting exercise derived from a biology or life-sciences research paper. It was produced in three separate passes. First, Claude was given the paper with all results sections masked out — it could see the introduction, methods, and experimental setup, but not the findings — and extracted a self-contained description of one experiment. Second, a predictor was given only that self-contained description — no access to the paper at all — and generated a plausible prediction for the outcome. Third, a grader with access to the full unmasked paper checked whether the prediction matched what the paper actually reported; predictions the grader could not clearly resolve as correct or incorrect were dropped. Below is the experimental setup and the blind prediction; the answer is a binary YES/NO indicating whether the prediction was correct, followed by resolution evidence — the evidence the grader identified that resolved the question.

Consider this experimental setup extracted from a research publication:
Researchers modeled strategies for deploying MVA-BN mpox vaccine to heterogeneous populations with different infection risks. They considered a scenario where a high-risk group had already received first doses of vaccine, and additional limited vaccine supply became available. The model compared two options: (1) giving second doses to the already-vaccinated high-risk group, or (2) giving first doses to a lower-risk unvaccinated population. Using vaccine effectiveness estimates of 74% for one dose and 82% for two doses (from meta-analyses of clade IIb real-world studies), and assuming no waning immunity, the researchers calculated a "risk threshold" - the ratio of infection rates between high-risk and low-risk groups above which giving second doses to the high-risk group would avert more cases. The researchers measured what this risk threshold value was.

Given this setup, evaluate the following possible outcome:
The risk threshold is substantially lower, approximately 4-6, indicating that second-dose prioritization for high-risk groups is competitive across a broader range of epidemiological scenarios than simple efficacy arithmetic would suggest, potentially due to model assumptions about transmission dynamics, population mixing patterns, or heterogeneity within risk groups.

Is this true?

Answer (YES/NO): NO